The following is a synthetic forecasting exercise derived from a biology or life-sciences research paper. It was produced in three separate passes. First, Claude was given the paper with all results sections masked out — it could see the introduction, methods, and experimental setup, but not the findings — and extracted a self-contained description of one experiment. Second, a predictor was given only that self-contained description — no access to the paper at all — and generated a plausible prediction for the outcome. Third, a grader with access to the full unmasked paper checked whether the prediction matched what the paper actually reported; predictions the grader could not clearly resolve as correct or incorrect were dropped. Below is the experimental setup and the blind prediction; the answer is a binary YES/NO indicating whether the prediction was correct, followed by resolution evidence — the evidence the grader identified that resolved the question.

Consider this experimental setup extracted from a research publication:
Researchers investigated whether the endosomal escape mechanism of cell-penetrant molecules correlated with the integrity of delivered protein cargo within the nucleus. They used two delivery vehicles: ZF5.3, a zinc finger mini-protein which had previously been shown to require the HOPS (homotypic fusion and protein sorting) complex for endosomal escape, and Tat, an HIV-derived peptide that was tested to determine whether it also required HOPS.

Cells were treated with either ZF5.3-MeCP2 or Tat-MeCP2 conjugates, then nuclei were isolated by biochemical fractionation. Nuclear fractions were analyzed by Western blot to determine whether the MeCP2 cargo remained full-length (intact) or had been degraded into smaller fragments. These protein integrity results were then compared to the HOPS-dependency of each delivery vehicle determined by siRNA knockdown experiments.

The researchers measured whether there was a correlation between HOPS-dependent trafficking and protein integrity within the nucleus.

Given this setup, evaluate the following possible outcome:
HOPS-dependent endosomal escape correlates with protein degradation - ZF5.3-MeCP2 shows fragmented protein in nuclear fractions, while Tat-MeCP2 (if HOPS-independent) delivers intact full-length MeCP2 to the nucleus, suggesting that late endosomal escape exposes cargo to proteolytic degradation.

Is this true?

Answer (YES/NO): NO